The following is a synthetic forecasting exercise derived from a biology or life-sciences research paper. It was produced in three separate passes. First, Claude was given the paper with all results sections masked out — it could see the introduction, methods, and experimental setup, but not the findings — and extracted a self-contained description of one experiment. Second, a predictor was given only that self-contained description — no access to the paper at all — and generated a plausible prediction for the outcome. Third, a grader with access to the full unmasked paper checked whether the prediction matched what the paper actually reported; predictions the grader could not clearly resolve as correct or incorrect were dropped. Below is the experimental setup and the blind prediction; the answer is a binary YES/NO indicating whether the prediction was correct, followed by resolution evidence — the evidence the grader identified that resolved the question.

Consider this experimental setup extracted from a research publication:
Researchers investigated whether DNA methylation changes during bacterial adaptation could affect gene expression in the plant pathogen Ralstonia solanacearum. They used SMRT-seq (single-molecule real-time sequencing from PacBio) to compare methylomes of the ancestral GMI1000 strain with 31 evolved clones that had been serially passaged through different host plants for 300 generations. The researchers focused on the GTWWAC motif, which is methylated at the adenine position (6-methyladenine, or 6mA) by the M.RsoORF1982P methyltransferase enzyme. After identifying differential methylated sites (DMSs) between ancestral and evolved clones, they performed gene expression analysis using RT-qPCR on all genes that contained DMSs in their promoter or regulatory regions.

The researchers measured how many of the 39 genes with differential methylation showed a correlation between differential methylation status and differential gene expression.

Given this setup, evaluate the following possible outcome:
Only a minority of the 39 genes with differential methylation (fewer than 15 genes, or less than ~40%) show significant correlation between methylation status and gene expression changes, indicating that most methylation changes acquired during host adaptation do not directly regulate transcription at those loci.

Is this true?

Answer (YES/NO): YES